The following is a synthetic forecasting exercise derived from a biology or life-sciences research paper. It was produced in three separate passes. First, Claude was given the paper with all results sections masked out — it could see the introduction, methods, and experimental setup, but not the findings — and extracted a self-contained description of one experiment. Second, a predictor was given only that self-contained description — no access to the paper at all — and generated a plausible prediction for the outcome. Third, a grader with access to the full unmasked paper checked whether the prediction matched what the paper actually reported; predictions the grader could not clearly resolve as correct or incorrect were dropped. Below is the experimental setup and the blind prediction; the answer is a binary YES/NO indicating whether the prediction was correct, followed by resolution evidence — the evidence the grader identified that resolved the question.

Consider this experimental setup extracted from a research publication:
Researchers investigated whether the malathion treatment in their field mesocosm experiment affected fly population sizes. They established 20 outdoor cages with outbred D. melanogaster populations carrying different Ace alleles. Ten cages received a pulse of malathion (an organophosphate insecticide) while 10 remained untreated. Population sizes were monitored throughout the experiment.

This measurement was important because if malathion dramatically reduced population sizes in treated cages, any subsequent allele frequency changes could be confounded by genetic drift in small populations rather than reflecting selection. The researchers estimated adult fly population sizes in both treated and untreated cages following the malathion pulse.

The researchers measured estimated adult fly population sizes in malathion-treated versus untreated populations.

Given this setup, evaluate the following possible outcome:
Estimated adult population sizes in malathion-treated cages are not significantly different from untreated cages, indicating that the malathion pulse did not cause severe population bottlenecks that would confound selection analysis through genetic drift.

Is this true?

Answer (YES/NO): YES